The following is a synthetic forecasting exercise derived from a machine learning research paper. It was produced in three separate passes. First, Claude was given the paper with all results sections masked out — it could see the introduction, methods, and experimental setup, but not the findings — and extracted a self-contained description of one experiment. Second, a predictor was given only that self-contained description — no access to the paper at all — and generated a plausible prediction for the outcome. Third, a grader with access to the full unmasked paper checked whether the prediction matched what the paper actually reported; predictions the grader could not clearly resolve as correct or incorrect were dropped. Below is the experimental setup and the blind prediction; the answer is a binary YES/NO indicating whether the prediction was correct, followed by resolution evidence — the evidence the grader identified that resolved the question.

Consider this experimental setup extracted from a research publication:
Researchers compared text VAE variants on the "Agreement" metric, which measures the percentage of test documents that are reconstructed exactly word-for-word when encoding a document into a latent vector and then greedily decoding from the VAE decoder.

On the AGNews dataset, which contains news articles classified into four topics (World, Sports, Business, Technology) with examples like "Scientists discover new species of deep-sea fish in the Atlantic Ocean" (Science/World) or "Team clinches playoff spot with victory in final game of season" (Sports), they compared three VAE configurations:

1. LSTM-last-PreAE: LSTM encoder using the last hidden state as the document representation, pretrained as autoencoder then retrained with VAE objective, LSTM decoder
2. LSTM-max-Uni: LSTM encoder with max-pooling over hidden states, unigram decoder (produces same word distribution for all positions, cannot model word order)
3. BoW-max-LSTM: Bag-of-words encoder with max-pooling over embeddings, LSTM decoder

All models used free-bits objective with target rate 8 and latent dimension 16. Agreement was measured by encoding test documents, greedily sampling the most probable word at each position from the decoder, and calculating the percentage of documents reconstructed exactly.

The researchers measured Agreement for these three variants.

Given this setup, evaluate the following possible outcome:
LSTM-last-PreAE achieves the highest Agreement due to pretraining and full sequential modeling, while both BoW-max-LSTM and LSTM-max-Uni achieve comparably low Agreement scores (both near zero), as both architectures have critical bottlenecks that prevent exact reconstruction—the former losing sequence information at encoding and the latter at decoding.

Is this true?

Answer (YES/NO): NO